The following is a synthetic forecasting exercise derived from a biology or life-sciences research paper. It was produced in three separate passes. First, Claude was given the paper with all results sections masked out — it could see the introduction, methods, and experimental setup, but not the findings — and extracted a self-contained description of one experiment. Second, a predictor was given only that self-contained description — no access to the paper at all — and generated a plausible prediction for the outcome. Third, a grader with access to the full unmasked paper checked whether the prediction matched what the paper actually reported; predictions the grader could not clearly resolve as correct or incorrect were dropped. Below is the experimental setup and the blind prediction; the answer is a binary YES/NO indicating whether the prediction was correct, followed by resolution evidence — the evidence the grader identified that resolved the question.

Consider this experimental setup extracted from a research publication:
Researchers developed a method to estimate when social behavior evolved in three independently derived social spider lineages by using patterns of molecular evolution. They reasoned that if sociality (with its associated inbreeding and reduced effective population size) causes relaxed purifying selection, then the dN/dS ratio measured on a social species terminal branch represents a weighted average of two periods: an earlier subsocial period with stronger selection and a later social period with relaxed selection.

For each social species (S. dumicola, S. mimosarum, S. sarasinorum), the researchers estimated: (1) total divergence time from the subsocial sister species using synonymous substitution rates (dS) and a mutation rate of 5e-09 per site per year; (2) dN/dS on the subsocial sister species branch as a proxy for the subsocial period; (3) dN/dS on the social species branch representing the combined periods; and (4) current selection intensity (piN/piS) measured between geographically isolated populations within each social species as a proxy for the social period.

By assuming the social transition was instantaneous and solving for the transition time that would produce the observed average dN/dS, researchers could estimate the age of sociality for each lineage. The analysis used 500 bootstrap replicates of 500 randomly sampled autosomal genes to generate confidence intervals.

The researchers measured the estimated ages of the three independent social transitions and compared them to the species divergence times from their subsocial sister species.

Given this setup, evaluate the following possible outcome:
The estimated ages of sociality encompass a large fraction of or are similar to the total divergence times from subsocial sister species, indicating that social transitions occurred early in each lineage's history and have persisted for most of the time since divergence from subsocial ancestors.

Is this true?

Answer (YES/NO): NO